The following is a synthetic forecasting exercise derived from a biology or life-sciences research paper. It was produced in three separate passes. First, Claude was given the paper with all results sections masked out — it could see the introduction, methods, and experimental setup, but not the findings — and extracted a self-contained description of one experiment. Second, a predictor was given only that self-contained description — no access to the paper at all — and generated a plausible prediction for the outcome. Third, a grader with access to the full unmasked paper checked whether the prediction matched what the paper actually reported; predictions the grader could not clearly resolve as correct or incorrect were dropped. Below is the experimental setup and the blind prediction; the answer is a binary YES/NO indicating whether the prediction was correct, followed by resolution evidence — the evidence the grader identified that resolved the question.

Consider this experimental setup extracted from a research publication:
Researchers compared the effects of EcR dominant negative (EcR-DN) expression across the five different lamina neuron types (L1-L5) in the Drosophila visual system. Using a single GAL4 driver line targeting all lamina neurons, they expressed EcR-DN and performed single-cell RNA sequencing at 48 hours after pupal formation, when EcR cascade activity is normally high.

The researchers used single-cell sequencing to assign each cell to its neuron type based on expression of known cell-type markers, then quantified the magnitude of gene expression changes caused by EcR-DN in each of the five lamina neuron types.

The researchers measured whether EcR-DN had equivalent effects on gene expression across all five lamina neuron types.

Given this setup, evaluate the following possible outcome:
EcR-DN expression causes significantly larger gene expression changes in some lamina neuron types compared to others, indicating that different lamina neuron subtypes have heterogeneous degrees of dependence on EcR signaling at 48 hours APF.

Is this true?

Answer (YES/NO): NO